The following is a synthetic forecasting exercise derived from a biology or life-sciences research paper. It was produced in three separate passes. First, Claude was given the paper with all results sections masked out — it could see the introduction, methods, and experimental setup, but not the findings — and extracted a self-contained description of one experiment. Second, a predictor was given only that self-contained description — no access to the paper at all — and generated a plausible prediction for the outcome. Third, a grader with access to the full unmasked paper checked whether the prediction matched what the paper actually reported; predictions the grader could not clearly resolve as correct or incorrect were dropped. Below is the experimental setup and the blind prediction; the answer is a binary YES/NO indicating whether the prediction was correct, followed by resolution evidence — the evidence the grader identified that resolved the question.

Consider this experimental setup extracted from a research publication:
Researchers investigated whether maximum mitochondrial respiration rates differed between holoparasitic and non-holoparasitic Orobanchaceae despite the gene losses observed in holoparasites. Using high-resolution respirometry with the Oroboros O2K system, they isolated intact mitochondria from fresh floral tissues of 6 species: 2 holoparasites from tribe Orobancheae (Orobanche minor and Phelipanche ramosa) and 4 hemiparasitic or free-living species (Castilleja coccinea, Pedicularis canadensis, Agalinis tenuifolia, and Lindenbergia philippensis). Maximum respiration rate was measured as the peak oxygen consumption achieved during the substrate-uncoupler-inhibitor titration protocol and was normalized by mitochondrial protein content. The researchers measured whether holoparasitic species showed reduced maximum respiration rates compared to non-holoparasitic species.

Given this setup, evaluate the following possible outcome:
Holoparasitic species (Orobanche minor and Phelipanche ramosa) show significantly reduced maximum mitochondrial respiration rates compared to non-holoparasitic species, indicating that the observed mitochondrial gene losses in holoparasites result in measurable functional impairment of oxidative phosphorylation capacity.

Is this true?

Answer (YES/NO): NO